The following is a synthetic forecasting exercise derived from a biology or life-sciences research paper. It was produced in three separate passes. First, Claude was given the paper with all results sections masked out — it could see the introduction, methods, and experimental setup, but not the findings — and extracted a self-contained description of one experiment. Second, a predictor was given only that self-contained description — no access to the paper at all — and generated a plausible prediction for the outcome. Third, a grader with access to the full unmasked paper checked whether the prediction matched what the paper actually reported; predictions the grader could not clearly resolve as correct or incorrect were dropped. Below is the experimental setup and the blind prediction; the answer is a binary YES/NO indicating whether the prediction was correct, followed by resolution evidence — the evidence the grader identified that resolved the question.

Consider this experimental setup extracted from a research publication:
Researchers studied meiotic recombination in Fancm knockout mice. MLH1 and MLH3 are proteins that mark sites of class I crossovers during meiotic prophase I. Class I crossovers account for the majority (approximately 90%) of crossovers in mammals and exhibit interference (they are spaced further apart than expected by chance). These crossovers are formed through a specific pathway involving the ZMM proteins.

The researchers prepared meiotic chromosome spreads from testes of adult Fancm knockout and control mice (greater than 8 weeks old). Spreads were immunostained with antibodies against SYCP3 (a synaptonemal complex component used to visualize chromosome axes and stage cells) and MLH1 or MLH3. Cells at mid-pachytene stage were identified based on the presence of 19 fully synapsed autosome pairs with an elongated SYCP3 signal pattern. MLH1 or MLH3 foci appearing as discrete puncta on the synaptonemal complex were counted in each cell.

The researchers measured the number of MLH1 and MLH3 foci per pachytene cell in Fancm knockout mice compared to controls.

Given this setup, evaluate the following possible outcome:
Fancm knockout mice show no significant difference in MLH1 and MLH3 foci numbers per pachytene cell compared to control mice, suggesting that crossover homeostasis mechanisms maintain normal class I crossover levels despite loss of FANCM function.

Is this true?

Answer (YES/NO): YES